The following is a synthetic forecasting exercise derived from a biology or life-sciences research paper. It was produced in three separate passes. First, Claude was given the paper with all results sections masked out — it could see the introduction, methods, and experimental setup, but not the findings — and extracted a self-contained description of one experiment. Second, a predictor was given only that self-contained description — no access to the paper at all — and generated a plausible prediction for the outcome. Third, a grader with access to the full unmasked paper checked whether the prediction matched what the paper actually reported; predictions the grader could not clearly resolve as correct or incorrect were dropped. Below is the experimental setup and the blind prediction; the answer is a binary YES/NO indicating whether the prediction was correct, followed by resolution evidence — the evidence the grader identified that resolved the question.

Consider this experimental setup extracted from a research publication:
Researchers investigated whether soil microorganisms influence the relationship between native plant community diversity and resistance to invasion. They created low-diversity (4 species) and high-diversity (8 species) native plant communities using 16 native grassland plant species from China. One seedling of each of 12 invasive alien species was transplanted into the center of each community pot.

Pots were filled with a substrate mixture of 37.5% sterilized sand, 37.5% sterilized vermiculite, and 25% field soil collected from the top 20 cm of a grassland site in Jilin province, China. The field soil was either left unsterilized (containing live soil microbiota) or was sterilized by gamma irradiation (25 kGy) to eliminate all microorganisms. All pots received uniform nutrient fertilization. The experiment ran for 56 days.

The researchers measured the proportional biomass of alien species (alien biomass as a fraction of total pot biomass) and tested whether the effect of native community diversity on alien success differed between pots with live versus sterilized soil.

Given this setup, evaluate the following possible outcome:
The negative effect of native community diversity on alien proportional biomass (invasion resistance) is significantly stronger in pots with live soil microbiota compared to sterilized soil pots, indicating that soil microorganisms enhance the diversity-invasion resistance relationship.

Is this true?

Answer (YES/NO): NO